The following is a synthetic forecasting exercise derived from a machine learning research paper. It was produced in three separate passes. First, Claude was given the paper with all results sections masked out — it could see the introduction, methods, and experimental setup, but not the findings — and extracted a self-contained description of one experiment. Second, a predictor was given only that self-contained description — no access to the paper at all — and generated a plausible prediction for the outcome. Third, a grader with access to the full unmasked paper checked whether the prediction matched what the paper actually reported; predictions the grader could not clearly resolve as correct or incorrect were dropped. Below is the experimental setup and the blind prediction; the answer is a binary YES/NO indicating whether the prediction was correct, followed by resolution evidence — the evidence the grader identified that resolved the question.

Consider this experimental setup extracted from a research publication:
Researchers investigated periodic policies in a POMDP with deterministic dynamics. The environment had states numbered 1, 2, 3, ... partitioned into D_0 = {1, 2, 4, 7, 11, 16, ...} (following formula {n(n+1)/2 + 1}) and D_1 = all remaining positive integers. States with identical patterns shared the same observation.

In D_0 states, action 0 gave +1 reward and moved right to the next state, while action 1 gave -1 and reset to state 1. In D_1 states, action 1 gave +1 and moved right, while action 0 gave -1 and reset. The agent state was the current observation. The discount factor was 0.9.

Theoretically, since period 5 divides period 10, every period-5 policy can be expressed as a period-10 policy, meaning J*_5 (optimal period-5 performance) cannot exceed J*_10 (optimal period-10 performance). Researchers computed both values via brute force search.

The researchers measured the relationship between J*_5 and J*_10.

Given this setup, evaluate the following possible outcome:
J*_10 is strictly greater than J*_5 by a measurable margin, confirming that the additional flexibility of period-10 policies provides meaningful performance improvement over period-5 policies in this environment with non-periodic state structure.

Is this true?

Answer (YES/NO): NO